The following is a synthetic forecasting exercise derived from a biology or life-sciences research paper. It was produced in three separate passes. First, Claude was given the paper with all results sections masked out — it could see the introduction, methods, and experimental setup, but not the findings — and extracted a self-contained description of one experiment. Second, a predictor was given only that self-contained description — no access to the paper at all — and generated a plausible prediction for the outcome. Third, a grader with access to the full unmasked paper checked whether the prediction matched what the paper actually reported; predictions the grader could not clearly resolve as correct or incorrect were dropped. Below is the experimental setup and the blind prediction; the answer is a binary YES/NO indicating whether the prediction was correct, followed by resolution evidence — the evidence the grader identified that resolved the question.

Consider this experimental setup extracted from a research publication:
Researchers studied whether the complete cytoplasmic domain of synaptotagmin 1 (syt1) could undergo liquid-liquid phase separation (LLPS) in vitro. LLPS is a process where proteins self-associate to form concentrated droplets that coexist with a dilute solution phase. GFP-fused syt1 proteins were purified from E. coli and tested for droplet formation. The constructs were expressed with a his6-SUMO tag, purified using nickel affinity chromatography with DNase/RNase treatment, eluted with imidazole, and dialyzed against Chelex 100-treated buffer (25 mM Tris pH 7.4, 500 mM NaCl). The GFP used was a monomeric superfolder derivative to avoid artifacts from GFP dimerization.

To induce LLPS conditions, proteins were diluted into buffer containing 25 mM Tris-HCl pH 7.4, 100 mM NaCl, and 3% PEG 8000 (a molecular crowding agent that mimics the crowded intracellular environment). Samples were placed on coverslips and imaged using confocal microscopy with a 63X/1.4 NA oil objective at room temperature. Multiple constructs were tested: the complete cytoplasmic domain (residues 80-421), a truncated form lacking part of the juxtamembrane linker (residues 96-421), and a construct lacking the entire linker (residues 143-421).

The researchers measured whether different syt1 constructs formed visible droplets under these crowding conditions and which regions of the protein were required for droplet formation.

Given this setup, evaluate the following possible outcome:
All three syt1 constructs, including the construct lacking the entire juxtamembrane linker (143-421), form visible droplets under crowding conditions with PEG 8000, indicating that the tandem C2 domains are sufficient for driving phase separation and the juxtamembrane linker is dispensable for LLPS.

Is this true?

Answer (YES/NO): NO